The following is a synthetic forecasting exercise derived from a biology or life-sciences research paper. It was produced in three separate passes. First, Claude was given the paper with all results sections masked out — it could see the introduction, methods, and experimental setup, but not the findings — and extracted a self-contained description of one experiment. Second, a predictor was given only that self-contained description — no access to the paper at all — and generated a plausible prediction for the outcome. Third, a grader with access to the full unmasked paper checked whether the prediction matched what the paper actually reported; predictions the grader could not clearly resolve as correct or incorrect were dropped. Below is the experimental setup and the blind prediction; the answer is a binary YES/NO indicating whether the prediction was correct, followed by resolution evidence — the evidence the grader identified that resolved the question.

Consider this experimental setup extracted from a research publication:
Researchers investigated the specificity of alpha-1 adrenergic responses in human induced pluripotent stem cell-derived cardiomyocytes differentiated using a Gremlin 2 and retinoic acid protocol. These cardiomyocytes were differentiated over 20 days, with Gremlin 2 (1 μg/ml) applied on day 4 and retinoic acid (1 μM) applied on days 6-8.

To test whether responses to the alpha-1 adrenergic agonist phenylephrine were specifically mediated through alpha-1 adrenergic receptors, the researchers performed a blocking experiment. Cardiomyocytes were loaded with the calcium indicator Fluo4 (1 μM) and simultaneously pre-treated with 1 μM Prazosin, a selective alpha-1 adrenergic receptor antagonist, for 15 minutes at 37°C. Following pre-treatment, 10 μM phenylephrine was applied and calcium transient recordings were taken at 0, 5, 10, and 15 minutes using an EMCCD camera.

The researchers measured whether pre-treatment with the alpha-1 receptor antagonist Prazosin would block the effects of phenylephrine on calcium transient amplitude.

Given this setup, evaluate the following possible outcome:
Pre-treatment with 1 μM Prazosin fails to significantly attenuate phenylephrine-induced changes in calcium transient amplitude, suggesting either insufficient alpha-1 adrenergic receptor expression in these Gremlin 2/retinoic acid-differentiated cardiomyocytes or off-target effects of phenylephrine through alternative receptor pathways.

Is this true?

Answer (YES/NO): NO